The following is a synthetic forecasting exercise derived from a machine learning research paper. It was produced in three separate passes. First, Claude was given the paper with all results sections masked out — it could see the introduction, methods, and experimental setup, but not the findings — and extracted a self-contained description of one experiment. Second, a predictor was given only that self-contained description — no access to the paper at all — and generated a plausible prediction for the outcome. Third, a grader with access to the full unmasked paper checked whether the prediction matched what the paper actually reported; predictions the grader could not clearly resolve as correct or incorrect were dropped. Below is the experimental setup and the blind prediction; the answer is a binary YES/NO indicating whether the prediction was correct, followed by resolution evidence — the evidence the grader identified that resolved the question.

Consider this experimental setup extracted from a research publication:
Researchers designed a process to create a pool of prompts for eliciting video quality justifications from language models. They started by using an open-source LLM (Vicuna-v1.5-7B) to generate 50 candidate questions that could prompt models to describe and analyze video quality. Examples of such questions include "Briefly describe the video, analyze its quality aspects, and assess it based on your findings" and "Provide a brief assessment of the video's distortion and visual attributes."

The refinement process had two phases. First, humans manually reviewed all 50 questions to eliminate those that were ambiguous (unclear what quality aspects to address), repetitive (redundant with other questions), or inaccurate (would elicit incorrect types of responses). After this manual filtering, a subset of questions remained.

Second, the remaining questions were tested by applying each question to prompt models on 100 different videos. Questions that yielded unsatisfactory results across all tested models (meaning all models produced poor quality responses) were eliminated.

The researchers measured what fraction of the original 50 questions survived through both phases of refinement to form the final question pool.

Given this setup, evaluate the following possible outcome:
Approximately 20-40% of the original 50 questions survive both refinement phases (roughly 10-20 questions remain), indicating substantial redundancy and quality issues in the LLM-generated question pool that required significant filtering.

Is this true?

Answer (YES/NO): YES